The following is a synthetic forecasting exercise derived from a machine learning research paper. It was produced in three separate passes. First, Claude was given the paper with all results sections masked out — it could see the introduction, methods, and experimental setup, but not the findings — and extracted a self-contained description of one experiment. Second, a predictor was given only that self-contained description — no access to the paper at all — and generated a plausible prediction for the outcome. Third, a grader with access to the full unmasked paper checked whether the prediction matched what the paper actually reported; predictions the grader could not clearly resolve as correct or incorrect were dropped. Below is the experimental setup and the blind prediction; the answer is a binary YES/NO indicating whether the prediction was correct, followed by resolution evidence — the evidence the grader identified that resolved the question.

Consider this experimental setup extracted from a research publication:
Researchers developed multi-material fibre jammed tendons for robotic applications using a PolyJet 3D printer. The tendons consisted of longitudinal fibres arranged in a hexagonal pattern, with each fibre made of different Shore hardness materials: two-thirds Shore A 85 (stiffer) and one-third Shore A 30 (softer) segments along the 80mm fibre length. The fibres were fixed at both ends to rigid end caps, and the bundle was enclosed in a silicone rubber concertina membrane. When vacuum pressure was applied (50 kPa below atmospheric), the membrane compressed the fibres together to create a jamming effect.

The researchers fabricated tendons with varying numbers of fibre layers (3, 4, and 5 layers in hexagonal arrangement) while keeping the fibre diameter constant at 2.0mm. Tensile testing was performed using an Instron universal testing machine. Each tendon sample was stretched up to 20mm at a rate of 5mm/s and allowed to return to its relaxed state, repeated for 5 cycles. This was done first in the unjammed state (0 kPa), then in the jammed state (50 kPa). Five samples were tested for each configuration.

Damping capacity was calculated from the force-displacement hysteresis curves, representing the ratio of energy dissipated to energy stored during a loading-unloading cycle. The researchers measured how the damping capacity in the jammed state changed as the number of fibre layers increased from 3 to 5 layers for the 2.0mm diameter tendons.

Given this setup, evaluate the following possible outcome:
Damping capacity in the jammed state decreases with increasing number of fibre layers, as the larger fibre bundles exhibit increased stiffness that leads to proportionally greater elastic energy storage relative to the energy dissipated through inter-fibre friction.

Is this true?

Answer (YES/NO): NO